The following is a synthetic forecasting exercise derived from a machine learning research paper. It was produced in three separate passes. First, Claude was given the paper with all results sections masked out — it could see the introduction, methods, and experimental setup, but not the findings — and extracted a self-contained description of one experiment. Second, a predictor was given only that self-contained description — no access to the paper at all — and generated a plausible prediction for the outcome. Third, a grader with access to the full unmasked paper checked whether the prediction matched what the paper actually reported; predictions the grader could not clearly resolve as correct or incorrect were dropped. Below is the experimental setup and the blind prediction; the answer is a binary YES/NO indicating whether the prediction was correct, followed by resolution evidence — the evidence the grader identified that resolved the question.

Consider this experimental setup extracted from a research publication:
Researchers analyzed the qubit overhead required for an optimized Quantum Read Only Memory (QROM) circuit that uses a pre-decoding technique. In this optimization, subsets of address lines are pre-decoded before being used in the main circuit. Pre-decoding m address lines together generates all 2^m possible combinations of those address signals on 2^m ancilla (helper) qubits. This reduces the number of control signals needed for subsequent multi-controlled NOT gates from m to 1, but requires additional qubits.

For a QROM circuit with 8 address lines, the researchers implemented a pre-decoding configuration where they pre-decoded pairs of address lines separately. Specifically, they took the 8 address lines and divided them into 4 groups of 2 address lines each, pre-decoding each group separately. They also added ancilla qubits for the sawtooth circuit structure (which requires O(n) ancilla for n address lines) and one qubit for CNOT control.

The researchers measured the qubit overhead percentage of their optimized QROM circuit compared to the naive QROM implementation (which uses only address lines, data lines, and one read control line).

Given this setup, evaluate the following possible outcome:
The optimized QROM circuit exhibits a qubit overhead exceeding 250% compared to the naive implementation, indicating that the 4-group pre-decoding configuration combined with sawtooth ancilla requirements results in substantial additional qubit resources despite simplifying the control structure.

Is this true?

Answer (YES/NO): NO